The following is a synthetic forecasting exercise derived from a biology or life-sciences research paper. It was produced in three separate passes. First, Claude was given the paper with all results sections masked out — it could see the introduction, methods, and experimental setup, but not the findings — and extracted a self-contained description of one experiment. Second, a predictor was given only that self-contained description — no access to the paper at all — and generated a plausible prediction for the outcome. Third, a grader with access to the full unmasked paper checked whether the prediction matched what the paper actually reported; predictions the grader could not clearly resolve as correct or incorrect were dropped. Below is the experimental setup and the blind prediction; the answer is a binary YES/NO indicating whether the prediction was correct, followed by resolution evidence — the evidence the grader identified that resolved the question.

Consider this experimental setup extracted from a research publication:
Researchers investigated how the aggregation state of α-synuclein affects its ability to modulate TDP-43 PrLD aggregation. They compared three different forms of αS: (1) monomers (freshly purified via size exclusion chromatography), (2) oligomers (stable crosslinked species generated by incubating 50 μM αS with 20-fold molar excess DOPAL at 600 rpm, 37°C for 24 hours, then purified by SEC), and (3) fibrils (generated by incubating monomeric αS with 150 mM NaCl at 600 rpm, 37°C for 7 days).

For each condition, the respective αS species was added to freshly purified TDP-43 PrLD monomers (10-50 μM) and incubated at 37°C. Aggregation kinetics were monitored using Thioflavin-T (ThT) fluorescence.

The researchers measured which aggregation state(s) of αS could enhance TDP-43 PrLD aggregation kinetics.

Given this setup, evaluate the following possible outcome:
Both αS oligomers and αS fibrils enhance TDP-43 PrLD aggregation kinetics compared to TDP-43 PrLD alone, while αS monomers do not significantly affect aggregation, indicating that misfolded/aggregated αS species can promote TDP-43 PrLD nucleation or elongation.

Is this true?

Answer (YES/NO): NO